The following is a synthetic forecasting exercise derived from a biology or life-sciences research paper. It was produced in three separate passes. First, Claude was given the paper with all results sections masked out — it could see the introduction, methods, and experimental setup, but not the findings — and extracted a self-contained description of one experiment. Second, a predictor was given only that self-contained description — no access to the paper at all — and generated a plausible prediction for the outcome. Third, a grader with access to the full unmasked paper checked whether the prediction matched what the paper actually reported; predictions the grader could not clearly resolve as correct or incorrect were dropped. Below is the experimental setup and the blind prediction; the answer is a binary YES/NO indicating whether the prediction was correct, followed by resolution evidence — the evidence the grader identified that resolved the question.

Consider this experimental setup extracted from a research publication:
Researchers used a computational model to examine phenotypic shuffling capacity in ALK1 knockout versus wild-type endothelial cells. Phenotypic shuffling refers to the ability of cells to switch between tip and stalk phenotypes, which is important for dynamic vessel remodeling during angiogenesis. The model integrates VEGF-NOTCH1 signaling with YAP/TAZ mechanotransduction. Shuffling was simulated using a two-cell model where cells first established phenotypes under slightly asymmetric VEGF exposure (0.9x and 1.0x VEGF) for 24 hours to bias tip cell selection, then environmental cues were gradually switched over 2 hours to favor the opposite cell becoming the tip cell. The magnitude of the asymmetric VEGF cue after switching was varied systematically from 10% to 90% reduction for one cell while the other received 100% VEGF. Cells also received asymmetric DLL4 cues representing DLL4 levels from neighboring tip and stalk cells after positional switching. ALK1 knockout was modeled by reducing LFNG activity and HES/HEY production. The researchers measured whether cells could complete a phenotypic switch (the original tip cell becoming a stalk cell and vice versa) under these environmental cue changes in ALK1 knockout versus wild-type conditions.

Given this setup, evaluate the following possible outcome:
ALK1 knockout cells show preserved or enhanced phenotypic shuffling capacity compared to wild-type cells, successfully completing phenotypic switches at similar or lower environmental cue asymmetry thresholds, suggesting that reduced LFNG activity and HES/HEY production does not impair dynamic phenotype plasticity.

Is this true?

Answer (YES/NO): NO